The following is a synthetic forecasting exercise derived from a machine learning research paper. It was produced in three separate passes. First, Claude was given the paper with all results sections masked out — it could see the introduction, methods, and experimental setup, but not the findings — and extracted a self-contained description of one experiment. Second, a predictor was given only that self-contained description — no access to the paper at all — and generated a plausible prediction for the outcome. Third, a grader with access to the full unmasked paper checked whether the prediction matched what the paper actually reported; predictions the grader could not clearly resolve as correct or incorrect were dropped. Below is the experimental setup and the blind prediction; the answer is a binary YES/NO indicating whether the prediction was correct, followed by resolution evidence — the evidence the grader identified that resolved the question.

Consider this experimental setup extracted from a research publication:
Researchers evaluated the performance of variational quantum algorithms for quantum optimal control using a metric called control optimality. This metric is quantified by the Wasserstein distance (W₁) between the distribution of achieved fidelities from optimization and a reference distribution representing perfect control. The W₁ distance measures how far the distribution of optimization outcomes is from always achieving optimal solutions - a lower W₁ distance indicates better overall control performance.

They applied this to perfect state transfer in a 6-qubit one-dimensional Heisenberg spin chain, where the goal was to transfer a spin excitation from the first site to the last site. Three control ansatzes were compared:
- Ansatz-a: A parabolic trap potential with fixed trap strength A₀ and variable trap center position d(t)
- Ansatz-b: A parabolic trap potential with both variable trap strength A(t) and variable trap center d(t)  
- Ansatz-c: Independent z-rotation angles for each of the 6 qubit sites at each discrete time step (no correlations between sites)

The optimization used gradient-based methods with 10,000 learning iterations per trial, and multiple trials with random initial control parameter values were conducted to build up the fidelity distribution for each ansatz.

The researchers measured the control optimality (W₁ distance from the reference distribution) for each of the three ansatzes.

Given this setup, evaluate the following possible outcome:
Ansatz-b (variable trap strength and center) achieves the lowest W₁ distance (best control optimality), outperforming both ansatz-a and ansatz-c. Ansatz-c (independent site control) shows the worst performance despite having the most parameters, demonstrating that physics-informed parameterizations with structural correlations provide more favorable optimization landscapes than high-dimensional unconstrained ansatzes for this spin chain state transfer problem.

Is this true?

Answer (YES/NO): NO